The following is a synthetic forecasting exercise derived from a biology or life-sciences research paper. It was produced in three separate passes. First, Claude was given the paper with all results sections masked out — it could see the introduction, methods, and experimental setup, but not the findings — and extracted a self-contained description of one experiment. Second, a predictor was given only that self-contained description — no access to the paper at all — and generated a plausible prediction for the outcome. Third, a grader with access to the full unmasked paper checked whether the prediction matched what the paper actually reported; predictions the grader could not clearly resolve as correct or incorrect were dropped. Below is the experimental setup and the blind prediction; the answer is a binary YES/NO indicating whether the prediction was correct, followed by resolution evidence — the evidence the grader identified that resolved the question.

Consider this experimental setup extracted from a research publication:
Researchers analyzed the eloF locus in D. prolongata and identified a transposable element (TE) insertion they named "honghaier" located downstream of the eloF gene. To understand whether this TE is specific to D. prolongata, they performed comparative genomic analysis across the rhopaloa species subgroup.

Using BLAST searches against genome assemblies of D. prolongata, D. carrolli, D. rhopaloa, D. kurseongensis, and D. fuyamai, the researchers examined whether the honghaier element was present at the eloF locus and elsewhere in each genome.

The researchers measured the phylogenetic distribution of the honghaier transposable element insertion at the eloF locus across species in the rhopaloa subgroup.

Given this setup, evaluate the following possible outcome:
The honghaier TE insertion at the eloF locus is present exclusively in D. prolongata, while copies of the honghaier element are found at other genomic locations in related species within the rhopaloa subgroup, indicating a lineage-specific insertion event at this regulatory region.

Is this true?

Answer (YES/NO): YES